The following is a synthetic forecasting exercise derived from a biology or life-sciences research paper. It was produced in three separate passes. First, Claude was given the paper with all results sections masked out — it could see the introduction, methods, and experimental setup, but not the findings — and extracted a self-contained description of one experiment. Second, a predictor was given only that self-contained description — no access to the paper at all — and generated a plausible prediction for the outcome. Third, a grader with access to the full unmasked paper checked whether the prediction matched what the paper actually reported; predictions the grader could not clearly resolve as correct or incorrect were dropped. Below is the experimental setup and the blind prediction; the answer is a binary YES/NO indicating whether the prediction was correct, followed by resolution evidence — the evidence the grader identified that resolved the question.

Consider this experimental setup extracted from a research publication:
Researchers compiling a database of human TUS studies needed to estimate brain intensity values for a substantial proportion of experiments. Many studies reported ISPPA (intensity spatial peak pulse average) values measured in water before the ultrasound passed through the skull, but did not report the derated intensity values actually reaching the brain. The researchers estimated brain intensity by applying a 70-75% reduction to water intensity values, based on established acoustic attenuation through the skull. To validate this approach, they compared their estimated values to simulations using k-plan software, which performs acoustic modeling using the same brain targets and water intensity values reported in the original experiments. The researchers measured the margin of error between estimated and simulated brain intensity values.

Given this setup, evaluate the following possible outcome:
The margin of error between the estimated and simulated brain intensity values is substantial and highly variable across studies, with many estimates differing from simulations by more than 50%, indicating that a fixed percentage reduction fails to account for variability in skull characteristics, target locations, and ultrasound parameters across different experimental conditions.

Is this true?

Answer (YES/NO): NO